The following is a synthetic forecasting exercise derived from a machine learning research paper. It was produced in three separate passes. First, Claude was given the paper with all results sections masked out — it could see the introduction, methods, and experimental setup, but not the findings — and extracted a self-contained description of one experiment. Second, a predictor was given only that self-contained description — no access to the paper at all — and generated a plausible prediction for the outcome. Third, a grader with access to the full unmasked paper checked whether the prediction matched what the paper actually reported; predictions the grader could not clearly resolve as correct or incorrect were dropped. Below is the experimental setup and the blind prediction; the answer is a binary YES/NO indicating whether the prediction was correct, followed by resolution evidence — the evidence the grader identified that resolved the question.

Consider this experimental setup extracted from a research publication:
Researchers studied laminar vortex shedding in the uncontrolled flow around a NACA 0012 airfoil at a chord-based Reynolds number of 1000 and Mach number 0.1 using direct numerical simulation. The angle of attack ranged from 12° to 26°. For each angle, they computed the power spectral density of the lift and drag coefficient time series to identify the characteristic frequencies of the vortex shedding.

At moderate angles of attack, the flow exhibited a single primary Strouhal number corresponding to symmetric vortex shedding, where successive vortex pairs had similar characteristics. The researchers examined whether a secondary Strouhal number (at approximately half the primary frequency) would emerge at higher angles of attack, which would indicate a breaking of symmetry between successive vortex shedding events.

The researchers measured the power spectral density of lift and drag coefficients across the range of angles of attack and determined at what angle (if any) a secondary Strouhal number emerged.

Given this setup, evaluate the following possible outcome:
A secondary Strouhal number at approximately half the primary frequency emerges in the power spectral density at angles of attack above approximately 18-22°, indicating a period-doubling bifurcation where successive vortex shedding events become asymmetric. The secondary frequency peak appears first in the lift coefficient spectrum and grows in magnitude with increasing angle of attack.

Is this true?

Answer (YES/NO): NO